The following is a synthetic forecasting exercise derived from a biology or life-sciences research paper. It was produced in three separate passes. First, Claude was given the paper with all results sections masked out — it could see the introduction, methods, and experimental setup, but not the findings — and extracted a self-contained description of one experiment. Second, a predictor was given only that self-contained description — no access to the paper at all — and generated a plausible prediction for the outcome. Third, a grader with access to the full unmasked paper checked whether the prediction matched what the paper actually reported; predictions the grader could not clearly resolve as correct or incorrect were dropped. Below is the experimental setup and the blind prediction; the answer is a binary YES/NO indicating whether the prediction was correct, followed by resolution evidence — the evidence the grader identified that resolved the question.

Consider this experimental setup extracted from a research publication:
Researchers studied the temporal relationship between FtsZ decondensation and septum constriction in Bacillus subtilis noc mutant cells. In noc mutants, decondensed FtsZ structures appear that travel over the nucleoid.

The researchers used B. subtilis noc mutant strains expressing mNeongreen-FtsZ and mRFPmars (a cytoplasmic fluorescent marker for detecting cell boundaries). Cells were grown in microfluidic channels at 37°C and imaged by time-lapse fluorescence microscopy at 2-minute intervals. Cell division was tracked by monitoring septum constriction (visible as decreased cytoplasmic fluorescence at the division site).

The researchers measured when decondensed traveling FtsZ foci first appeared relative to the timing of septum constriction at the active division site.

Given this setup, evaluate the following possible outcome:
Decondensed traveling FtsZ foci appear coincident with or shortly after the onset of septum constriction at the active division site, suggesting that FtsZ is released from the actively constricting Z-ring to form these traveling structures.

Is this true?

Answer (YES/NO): YES